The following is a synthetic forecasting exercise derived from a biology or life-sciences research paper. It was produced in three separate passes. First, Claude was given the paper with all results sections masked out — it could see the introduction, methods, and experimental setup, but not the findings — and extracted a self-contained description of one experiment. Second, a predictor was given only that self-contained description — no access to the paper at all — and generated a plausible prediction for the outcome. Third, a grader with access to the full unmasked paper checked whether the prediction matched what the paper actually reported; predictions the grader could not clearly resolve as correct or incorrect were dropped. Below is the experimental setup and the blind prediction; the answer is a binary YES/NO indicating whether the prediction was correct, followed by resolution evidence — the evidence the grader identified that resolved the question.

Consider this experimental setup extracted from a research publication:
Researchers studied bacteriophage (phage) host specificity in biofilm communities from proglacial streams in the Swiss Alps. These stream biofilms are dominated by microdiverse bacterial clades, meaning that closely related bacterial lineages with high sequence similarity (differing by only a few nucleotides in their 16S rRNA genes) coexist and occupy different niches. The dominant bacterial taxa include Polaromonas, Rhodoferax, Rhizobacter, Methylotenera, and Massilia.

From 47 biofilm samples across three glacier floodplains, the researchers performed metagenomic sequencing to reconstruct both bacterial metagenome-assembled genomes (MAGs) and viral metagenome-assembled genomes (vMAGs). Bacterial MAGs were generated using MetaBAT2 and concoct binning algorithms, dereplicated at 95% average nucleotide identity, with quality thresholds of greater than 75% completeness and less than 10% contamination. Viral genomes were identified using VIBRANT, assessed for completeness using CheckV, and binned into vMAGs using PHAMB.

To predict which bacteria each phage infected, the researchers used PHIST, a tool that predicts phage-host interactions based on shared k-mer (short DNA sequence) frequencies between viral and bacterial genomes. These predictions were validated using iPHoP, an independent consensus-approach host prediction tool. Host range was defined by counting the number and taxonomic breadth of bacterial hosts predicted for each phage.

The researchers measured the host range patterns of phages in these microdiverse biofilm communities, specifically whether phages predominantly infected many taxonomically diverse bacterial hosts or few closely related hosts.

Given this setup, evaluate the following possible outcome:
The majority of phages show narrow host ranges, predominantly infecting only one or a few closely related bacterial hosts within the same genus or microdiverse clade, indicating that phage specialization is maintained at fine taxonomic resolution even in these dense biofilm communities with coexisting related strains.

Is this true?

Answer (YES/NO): YES